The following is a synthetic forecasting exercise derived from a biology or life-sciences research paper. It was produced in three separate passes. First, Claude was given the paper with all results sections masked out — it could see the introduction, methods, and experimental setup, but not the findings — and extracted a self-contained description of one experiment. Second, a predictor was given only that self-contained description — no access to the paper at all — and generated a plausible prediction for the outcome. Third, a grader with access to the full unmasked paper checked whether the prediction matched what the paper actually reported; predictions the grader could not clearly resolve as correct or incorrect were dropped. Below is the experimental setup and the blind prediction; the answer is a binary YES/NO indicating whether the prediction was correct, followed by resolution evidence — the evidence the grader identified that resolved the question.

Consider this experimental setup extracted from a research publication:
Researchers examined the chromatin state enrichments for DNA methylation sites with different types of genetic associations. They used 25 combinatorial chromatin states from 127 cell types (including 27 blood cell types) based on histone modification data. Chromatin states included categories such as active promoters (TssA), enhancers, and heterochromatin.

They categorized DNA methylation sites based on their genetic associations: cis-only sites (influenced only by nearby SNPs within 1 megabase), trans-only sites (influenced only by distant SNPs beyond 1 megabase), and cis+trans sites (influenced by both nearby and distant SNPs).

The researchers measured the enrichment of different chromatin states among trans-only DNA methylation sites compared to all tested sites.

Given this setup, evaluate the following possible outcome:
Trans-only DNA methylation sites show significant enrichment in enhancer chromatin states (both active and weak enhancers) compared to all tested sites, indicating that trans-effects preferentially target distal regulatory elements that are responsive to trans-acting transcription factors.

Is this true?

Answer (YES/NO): NO